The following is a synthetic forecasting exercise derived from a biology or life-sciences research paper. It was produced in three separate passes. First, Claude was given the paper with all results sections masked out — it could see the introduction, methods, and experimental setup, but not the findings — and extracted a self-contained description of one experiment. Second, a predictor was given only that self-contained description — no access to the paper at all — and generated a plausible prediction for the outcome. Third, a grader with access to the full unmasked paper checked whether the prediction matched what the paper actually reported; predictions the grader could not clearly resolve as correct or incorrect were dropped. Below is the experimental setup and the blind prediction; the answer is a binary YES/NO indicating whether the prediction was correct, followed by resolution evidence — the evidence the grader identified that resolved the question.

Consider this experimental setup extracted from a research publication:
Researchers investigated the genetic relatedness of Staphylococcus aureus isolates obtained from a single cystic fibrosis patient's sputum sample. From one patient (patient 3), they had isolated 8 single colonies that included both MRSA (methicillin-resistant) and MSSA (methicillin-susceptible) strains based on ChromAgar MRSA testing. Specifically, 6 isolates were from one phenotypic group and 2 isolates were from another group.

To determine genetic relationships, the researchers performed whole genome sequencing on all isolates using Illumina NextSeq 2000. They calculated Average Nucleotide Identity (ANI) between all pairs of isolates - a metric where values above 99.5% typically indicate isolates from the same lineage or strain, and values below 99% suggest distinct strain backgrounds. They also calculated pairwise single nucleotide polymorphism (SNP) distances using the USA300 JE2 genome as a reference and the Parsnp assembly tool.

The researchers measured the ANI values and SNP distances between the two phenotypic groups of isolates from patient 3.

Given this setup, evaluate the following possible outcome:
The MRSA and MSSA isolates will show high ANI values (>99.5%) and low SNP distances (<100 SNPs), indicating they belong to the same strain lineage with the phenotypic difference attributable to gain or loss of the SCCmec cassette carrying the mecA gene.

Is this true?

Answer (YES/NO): NO